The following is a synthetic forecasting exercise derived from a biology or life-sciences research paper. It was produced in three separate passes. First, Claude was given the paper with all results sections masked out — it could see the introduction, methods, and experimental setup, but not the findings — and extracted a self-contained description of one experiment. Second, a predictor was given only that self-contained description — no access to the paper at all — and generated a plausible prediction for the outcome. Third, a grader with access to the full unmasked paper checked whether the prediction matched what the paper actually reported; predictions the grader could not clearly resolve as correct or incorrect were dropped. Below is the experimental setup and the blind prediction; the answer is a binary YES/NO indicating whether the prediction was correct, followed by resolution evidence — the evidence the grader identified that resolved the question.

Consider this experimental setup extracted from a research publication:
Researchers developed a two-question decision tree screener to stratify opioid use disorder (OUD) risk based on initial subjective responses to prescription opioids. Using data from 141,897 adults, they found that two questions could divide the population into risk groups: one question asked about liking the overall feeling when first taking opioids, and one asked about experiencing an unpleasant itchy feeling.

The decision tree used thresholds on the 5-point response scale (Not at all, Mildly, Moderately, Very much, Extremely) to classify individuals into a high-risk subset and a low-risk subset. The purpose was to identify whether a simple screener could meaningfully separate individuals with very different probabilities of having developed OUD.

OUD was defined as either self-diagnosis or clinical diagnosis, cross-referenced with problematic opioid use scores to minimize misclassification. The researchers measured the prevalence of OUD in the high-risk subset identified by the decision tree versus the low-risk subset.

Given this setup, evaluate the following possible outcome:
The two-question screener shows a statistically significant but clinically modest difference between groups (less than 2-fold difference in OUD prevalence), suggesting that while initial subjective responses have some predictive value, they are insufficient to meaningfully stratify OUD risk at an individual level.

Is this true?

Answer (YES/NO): NO